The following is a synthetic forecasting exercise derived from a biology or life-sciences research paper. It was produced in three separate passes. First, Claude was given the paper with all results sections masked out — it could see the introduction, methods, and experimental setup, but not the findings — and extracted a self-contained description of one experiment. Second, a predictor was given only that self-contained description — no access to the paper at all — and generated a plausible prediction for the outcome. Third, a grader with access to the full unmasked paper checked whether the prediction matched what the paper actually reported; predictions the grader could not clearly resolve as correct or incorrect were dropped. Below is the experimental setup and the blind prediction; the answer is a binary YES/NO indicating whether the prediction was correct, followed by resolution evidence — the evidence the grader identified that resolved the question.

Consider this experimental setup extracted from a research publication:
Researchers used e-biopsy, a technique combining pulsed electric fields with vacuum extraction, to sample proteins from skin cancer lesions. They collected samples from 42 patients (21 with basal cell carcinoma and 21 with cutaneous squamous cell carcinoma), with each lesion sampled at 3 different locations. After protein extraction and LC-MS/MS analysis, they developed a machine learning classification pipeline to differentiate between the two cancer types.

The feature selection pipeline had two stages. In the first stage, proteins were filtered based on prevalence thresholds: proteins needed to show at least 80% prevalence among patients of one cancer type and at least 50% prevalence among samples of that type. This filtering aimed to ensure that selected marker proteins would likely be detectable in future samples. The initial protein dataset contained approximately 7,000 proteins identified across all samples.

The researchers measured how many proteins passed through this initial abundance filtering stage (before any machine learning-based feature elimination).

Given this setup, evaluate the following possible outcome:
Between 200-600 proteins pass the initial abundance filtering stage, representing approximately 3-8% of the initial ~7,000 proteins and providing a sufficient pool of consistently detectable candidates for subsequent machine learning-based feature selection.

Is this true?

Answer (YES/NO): NO